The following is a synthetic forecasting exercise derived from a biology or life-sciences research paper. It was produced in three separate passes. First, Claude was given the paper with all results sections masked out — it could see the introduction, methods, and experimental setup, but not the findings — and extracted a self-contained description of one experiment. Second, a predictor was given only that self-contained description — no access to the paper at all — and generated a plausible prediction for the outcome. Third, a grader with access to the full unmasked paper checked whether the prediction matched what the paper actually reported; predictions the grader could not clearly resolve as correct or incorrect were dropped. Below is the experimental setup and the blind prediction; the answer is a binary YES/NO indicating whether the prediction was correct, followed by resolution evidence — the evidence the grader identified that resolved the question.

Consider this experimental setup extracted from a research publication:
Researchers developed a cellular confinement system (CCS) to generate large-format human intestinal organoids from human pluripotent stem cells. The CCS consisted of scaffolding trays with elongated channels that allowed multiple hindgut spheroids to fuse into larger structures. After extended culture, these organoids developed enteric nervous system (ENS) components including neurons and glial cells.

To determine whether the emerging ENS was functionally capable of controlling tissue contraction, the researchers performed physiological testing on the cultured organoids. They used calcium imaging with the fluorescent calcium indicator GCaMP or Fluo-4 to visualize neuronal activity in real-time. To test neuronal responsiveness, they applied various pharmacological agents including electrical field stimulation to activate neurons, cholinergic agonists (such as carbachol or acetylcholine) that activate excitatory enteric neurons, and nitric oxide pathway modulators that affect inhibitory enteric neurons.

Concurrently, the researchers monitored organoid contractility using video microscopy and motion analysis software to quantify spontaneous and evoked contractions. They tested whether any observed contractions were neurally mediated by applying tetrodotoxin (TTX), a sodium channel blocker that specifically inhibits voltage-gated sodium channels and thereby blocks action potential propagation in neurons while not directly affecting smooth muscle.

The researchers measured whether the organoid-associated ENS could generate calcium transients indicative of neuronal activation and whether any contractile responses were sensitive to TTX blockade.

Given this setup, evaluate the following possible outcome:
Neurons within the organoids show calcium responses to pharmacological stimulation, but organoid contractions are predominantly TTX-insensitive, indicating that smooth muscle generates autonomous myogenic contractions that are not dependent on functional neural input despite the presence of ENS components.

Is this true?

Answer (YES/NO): NO